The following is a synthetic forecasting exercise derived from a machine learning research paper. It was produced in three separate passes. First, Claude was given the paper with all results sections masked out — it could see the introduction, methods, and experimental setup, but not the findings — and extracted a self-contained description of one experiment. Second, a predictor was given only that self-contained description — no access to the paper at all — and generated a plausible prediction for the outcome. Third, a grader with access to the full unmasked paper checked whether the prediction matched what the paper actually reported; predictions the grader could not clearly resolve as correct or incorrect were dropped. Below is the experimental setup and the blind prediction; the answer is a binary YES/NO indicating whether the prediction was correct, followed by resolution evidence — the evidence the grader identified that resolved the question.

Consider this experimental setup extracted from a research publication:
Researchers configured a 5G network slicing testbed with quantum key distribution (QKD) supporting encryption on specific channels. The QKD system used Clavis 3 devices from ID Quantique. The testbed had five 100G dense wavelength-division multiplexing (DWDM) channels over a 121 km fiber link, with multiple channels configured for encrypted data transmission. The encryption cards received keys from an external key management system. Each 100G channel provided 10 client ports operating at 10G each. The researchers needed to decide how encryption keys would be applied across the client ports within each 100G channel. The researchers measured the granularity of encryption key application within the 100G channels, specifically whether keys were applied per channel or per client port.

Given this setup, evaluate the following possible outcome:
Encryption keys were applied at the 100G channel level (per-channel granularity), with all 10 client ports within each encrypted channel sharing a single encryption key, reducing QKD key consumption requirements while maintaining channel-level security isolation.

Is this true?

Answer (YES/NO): YES